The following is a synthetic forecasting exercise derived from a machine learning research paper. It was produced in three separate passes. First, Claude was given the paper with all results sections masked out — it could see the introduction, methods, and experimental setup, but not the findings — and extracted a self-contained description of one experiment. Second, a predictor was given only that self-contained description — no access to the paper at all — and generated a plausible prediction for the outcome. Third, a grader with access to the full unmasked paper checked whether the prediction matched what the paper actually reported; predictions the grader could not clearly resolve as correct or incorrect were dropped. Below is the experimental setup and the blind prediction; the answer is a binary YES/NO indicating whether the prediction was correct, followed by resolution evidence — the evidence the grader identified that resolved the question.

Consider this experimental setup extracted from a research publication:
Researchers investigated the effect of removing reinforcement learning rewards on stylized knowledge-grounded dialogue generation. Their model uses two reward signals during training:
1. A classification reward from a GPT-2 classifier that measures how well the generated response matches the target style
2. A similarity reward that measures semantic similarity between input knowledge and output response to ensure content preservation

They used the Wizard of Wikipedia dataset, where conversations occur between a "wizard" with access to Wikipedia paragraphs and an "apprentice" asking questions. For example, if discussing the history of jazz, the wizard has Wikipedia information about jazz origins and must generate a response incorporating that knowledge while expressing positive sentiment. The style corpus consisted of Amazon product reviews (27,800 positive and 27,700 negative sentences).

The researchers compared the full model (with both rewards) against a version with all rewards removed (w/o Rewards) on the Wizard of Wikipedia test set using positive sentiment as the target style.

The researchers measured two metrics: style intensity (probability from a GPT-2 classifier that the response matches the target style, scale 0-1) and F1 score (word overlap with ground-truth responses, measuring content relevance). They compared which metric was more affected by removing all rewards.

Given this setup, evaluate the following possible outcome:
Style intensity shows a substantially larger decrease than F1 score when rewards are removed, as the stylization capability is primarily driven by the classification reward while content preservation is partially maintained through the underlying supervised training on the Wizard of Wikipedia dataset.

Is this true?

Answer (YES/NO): YES